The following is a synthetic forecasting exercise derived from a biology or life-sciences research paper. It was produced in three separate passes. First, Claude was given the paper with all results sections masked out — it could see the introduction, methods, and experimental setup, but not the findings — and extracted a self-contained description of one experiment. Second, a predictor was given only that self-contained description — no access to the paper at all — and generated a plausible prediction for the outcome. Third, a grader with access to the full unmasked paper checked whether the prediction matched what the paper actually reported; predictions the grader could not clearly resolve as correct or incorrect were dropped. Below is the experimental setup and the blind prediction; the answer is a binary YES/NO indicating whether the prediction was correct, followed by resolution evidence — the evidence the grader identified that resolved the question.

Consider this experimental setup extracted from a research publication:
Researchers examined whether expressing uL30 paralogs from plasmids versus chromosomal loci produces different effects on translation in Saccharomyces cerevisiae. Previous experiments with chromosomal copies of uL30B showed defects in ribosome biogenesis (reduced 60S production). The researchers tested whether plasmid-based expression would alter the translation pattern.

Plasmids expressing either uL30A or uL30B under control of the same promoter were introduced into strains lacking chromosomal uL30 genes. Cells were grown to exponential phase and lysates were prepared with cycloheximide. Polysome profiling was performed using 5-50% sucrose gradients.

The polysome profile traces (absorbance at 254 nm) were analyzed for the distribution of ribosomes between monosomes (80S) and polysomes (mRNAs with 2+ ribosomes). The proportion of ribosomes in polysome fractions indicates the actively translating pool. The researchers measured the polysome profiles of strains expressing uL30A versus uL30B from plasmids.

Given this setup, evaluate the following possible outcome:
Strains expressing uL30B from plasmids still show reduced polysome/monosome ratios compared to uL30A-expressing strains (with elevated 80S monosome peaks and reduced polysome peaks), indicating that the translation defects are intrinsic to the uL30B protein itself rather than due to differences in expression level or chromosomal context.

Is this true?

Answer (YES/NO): NO